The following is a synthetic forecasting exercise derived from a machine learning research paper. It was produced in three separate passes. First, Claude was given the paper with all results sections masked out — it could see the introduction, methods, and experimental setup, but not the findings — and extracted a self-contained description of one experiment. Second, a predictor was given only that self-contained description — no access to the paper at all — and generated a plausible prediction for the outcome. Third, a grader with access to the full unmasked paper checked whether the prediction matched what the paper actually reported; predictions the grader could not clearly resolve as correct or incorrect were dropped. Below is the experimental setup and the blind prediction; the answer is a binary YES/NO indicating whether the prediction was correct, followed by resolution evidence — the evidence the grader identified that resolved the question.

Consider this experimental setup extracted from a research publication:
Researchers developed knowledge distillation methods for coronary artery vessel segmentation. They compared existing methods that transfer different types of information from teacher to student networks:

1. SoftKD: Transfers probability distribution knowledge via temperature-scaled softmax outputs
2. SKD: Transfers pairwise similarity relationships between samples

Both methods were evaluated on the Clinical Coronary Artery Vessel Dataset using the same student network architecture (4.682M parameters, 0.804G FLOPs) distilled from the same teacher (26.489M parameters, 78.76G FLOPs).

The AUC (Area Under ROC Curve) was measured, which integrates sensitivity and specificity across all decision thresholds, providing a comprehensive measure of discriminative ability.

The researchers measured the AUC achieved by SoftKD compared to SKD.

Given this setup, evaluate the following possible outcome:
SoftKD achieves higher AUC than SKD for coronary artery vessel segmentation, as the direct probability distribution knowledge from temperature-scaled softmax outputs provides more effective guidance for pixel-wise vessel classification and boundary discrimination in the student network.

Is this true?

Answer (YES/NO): YES